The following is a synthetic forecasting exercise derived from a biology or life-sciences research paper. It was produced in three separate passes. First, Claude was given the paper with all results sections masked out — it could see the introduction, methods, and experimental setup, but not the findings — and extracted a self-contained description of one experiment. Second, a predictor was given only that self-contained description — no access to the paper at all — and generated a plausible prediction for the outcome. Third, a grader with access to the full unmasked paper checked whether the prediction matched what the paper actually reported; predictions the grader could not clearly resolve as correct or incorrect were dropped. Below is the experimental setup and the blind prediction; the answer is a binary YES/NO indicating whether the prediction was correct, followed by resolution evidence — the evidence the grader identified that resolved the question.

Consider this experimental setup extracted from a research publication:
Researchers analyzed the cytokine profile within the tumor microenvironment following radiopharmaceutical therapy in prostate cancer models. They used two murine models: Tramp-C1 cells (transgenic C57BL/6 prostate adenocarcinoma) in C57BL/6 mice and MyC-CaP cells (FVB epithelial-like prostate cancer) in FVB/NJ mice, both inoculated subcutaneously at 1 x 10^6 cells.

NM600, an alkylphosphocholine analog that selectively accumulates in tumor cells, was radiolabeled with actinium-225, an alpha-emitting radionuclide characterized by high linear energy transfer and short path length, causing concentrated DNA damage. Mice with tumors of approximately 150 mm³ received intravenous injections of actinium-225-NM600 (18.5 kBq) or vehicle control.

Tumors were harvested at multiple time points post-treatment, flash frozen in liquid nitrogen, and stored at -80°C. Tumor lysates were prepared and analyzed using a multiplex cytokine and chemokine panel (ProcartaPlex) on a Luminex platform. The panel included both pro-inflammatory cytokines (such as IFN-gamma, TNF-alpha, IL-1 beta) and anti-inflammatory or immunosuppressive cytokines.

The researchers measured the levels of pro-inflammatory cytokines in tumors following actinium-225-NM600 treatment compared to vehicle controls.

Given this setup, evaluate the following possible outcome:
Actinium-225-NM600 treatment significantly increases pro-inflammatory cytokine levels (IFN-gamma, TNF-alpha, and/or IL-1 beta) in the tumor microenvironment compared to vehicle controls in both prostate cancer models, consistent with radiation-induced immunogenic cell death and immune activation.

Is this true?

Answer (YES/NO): NO